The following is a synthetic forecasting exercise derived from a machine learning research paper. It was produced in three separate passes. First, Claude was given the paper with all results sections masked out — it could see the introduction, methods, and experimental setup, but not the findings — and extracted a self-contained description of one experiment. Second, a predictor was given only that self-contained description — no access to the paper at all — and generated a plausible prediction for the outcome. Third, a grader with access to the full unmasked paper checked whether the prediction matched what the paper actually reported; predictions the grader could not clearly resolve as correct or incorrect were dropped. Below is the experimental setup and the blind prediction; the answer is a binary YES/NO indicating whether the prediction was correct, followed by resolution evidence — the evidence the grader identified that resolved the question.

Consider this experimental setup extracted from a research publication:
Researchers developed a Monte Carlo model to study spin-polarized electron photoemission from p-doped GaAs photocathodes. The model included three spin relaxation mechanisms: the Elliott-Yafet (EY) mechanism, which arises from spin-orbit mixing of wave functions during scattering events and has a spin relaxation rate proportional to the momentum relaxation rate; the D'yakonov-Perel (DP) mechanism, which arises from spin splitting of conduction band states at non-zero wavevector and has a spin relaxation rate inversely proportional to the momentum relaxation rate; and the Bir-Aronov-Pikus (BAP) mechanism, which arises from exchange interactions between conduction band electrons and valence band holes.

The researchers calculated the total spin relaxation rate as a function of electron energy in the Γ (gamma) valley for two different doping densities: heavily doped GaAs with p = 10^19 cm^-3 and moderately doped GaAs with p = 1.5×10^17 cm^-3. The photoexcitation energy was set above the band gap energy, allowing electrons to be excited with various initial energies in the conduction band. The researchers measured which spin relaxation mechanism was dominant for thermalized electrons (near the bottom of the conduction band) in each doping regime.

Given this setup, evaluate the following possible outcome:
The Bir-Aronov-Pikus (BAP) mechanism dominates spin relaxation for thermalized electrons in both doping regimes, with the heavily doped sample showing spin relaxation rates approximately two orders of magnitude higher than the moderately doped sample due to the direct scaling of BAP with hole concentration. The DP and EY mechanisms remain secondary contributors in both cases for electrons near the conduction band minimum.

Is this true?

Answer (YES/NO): NO